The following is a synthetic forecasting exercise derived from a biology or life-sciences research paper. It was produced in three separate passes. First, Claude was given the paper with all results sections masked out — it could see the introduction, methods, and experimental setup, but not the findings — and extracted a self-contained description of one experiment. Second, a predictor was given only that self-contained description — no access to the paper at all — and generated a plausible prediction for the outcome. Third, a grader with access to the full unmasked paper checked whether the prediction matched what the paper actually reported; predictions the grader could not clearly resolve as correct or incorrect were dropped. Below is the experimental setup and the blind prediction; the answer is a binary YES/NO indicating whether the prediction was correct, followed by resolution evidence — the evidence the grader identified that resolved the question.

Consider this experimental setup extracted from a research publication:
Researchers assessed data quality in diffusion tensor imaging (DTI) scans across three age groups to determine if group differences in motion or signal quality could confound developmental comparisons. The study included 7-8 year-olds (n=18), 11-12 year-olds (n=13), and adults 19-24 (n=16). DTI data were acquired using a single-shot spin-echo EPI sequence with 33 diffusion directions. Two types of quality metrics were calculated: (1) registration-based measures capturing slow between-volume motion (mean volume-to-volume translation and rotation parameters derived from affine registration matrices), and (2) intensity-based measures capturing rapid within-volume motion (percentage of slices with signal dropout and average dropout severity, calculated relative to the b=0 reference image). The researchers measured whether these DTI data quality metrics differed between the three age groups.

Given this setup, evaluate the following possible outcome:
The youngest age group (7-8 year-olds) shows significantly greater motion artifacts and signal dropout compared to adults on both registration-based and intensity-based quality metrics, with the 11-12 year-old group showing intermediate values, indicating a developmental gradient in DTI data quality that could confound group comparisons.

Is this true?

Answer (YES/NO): NO